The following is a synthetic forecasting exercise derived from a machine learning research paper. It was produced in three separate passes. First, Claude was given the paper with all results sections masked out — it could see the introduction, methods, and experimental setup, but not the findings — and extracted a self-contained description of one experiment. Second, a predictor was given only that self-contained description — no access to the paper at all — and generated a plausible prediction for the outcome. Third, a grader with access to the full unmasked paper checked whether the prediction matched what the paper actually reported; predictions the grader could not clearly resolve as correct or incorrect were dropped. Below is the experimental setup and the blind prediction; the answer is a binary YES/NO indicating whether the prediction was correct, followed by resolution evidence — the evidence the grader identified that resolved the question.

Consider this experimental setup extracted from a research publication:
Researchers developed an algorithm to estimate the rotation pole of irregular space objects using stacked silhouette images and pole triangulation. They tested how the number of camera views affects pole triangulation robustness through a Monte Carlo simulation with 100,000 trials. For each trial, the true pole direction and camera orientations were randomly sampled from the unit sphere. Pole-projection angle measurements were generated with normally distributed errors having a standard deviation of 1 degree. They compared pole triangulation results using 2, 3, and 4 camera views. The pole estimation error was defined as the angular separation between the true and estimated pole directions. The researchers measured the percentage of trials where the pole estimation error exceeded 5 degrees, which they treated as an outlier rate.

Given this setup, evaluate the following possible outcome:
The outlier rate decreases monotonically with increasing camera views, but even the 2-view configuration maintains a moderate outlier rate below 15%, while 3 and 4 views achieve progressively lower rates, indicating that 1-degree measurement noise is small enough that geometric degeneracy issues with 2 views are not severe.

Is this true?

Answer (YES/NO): NO